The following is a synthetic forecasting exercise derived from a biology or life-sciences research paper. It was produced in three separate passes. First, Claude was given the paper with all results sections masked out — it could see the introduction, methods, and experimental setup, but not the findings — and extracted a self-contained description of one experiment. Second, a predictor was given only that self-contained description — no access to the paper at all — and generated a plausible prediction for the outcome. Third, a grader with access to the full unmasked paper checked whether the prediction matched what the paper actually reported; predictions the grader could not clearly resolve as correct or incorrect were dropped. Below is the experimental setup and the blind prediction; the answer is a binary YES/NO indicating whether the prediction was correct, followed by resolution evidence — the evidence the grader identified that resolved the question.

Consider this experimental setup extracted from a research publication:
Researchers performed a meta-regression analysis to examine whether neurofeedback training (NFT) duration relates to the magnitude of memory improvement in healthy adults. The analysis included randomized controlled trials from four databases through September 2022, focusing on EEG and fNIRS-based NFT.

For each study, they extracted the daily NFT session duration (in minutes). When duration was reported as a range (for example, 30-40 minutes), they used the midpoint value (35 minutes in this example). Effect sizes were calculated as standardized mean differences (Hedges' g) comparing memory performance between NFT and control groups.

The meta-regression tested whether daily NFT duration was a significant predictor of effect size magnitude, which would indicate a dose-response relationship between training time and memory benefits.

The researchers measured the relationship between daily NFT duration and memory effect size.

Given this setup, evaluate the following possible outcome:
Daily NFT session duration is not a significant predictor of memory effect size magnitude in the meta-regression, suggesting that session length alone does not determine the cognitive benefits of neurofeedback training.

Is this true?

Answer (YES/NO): NO